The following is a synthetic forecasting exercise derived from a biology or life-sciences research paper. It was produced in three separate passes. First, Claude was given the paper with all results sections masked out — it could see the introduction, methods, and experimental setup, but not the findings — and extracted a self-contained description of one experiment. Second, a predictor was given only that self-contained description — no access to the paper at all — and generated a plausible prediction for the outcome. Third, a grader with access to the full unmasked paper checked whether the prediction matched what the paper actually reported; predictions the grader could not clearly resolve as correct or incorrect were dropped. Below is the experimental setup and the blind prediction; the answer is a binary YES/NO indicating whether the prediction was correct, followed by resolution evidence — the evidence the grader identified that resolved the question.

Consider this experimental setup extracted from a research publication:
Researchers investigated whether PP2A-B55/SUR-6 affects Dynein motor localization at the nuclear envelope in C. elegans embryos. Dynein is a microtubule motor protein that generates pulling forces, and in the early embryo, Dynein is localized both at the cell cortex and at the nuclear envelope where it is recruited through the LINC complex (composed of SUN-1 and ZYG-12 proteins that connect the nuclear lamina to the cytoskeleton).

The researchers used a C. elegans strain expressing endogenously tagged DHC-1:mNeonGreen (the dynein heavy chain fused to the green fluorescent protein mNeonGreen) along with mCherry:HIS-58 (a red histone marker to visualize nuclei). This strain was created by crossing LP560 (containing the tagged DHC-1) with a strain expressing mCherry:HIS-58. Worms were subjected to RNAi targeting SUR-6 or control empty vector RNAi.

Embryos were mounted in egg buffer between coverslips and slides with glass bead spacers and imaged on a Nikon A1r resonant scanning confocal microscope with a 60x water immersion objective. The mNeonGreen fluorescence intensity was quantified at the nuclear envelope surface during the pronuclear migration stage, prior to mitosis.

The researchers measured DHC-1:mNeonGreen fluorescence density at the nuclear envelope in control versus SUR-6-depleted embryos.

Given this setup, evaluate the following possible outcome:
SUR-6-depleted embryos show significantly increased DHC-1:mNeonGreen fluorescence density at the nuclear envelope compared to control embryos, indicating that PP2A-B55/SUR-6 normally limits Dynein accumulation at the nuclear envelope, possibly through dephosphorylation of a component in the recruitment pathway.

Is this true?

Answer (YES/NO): NO